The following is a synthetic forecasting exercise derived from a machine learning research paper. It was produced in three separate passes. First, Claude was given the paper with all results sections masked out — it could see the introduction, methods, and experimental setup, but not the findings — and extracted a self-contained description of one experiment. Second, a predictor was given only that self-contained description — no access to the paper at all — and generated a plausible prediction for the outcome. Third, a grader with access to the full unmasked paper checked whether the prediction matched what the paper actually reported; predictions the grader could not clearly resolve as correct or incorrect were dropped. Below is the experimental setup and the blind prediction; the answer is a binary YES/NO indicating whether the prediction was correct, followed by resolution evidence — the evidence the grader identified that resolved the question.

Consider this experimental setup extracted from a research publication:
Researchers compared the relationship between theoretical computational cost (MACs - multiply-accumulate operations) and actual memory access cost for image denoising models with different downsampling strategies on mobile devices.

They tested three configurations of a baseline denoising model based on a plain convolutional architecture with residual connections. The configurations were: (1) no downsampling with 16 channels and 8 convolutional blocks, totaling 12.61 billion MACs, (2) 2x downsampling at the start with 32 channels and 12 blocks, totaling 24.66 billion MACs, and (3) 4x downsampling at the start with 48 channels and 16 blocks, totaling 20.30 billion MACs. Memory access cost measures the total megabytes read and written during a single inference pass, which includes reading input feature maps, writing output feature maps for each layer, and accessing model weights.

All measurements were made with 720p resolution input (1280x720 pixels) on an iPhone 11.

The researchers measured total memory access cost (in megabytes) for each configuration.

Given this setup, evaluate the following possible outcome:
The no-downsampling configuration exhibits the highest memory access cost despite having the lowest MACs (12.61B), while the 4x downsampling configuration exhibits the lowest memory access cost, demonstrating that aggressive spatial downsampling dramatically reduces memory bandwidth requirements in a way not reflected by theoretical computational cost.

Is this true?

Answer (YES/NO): YES